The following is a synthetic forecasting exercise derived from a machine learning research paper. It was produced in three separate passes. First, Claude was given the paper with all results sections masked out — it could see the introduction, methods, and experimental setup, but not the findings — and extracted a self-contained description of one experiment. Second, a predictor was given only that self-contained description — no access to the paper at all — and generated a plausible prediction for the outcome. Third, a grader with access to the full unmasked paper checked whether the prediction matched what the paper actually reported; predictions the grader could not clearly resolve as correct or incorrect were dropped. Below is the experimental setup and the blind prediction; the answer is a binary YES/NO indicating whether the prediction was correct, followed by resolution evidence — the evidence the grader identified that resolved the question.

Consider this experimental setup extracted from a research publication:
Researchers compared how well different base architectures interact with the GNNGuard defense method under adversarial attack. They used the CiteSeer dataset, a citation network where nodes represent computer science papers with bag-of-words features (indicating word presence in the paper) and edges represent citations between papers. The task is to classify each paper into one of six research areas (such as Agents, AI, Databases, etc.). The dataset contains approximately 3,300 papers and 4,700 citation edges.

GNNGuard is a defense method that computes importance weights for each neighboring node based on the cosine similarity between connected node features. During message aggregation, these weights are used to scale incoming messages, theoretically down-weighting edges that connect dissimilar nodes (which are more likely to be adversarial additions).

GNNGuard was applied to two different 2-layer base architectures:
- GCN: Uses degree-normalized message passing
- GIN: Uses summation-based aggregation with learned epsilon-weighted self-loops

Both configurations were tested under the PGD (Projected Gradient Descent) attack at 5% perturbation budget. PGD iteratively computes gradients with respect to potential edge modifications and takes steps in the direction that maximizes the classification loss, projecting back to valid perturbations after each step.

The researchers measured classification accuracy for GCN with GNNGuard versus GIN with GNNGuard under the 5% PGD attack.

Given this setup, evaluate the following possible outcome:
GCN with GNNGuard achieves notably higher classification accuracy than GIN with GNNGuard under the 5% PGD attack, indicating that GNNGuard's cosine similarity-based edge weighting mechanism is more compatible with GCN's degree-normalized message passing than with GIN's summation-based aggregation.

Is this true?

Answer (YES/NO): NO